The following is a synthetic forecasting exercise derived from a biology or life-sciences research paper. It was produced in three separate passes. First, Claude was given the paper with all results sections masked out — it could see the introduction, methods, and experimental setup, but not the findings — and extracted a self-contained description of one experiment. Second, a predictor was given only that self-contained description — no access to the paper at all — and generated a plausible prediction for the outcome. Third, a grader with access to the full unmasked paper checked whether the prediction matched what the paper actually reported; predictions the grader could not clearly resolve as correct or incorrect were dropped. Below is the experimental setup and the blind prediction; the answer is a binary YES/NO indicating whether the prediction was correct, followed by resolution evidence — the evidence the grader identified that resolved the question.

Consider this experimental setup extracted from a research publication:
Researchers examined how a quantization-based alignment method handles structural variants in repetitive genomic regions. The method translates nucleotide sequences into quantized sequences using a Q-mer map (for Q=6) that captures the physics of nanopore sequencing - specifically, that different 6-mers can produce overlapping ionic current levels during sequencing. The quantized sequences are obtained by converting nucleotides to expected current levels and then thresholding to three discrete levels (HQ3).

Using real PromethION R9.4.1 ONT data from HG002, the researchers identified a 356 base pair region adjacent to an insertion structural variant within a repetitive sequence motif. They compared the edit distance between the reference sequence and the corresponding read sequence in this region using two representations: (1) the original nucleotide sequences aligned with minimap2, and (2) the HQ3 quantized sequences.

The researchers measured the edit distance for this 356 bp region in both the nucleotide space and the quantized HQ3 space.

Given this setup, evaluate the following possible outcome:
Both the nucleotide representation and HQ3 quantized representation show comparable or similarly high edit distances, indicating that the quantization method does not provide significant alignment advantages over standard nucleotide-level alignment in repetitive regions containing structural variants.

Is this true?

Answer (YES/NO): NO